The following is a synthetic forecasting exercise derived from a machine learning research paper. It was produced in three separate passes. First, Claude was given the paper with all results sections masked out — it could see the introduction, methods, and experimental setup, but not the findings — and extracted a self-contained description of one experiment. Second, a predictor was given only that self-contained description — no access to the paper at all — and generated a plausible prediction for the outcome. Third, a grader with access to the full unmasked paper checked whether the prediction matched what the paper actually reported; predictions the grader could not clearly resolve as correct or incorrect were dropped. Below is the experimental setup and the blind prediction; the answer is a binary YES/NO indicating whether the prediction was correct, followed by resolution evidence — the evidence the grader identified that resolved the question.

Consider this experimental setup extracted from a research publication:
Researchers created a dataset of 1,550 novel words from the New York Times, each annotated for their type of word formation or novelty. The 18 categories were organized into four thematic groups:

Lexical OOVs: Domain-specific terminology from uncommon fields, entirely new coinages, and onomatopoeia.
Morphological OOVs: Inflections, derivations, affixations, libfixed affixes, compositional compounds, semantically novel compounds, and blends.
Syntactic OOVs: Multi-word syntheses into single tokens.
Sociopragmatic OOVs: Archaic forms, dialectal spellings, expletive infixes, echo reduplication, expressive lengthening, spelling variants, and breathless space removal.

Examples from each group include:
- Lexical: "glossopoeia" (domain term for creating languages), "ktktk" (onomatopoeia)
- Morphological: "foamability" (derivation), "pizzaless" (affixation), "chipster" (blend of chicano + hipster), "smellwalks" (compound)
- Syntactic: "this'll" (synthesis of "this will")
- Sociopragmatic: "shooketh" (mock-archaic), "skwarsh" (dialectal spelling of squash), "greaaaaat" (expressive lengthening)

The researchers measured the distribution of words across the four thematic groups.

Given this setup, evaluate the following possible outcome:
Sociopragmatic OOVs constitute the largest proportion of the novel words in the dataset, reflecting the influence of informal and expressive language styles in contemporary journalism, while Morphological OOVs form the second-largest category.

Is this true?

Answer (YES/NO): NO